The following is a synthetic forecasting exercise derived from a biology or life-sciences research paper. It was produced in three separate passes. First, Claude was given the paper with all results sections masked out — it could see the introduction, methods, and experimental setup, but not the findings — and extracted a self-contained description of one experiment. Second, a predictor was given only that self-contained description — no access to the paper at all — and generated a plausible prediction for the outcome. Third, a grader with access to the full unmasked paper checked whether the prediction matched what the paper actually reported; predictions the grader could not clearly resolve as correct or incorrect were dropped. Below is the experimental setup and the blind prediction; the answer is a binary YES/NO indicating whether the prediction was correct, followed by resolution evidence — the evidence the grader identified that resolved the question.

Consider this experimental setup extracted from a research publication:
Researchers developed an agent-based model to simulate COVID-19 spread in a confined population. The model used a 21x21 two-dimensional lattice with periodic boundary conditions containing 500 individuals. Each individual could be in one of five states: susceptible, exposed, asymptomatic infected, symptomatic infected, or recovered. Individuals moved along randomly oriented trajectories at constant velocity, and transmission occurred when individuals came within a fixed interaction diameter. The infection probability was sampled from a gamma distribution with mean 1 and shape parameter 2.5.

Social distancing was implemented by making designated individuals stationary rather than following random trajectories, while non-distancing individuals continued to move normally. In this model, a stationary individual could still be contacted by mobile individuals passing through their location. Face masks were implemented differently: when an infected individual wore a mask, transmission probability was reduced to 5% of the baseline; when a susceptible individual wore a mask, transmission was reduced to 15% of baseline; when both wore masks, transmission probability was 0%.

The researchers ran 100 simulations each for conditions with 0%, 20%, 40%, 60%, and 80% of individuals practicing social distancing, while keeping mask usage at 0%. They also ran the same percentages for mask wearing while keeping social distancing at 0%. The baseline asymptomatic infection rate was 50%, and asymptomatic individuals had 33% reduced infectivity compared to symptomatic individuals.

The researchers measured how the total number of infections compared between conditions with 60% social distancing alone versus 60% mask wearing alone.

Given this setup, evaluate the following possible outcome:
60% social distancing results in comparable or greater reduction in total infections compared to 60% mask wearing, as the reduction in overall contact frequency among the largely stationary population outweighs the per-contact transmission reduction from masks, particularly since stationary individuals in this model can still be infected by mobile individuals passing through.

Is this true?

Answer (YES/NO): NO